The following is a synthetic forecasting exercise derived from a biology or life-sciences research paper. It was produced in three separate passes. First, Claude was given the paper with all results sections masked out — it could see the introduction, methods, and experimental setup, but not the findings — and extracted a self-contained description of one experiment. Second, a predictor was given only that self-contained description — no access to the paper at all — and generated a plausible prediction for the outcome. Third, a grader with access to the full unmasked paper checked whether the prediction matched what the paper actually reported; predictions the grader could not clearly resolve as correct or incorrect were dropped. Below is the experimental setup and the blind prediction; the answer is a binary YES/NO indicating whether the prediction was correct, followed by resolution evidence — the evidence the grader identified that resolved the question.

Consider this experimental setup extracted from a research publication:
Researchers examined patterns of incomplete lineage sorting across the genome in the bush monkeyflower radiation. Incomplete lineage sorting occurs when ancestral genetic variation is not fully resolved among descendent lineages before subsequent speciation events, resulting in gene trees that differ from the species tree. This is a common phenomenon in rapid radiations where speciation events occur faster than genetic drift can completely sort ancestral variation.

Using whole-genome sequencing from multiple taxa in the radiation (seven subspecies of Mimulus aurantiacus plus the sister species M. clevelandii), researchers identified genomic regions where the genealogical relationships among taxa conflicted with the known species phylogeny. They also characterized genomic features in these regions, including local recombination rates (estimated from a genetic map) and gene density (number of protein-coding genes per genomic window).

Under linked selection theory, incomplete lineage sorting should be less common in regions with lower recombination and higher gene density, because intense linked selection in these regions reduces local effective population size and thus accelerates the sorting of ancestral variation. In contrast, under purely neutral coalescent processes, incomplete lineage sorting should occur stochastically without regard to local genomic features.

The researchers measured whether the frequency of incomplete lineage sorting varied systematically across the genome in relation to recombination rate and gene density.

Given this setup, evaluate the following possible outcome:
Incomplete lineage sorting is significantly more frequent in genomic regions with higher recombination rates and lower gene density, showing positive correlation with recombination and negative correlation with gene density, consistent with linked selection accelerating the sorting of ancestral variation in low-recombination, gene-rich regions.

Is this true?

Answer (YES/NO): YES